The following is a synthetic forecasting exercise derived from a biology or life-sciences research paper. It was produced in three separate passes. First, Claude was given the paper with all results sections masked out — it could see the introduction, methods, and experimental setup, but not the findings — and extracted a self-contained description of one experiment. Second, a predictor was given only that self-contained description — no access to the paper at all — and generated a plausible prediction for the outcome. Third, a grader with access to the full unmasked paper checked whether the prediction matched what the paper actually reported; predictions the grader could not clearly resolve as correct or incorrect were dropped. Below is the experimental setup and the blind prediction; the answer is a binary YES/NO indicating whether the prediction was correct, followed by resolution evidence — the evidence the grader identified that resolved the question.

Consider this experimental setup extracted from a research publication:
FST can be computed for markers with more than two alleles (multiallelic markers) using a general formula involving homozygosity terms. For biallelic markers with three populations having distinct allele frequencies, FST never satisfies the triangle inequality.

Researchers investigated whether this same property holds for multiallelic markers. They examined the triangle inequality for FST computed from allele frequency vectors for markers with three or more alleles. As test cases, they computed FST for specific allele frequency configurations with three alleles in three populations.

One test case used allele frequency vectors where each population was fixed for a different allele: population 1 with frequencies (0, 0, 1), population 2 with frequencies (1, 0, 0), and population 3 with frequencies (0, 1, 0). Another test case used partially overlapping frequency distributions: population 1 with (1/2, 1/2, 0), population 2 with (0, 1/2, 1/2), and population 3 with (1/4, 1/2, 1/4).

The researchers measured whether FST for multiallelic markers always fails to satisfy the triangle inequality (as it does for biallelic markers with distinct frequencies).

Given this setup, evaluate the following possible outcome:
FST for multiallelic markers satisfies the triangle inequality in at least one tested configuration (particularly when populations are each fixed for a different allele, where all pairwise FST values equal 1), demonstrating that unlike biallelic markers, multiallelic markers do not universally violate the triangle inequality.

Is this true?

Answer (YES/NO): YES